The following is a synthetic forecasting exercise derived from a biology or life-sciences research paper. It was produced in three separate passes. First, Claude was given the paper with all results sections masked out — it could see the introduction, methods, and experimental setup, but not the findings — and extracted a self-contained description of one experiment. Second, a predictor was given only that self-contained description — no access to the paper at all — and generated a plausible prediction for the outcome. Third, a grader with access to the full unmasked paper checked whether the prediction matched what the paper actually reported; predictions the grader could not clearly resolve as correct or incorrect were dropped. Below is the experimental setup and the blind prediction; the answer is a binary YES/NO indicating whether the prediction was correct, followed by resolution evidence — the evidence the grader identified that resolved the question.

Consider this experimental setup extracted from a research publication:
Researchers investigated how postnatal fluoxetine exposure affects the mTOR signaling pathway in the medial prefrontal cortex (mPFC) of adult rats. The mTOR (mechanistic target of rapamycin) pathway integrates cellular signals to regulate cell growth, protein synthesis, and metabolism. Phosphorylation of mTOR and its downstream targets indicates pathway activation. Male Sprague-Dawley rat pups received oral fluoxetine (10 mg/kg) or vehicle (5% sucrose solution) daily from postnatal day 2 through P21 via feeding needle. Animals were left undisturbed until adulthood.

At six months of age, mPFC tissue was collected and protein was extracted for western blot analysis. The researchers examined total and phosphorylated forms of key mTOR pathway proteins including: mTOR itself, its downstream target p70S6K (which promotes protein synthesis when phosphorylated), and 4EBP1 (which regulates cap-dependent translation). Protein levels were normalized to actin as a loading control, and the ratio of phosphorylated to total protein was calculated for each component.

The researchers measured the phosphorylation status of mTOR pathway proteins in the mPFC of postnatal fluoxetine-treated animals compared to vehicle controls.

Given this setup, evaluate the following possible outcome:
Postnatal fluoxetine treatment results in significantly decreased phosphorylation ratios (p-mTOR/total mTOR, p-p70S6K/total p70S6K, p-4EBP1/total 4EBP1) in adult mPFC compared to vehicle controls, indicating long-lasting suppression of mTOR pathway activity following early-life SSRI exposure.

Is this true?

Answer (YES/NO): NO